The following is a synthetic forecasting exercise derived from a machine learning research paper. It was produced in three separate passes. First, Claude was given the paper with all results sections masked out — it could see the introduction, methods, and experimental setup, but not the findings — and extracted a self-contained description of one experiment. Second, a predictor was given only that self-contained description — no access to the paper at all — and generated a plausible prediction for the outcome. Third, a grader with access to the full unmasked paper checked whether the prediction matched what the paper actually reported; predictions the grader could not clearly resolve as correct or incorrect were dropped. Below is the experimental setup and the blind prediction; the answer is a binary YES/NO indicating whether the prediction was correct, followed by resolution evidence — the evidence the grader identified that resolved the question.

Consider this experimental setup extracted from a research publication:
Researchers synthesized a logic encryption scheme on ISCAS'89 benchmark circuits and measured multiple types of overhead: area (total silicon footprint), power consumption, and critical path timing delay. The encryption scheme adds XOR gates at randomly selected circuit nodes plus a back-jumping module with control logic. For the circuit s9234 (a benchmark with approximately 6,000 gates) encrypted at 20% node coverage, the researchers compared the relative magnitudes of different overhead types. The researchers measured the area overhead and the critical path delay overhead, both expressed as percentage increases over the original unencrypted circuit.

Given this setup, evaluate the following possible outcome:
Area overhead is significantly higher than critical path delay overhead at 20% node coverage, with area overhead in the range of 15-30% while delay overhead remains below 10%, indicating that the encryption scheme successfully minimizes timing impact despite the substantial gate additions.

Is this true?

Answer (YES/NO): NO